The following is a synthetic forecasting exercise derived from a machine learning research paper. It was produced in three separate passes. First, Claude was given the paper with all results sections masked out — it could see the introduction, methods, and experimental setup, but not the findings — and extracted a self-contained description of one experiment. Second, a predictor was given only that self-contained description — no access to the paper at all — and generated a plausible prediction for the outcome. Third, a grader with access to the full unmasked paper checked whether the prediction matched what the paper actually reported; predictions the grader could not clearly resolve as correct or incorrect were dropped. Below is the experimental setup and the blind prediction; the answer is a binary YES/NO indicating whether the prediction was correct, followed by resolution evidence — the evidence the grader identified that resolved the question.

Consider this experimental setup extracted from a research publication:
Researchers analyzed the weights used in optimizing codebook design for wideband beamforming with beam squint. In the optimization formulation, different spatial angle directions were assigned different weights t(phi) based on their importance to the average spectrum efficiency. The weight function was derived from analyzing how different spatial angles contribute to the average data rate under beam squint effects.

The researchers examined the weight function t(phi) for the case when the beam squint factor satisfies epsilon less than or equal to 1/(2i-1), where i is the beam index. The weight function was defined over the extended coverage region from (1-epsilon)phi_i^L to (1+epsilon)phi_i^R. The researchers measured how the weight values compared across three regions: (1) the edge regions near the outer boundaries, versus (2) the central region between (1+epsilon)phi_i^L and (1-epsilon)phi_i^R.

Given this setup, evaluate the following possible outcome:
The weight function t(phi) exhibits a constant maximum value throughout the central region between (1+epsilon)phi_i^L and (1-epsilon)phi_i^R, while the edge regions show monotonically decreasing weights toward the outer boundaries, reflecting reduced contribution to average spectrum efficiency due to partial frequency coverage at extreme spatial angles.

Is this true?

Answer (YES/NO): YES